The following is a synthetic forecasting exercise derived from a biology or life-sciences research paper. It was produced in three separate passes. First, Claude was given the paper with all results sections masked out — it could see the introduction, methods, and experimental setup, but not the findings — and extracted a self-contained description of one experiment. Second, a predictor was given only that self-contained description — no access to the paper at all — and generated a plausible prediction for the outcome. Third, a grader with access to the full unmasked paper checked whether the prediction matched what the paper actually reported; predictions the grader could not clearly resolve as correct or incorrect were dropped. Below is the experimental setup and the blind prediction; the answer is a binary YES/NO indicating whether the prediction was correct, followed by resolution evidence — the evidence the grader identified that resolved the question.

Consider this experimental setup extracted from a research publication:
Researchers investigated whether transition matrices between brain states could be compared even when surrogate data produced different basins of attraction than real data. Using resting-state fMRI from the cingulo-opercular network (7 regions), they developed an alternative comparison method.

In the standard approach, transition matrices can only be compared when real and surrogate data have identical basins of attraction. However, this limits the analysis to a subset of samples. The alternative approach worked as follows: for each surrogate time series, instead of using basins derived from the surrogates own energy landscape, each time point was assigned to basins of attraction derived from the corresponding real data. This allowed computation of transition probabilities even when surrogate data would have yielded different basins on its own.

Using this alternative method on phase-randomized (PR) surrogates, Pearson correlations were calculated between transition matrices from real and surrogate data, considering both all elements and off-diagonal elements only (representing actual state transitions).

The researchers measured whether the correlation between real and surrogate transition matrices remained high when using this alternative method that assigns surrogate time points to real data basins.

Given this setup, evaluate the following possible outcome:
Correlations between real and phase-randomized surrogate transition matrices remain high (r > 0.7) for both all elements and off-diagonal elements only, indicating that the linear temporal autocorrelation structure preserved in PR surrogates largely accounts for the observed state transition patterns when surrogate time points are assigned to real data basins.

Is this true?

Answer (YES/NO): YES